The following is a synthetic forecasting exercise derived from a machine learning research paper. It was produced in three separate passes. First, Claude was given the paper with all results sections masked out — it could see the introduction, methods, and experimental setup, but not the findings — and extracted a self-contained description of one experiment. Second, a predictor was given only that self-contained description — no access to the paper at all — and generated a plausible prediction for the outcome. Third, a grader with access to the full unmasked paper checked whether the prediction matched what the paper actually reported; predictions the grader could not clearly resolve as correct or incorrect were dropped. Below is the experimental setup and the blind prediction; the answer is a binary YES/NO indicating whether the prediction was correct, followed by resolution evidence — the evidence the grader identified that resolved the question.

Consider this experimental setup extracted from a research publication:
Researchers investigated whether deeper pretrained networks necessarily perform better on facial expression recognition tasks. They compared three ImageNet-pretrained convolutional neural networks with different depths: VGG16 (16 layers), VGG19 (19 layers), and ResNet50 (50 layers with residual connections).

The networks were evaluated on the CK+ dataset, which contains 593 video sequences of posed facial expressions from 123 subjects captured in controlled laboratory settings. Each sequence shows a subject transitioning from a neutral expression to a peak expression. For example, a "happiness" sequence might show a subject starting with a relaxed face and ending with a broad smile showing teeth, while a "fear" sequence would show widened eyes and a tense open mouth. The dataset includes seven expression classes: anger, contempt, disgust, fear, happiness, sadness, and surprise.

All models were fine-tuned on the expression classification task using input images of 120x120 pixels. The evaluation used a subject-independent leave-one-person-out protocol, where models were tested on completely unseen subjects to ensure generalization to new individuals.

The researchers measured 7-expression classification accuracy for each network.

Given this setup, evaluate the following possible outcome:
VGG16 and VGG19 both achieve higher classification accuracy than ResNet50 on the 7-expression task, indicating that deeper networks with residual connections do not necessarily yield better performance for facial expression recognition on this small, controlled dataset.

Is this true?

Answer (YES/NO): NO